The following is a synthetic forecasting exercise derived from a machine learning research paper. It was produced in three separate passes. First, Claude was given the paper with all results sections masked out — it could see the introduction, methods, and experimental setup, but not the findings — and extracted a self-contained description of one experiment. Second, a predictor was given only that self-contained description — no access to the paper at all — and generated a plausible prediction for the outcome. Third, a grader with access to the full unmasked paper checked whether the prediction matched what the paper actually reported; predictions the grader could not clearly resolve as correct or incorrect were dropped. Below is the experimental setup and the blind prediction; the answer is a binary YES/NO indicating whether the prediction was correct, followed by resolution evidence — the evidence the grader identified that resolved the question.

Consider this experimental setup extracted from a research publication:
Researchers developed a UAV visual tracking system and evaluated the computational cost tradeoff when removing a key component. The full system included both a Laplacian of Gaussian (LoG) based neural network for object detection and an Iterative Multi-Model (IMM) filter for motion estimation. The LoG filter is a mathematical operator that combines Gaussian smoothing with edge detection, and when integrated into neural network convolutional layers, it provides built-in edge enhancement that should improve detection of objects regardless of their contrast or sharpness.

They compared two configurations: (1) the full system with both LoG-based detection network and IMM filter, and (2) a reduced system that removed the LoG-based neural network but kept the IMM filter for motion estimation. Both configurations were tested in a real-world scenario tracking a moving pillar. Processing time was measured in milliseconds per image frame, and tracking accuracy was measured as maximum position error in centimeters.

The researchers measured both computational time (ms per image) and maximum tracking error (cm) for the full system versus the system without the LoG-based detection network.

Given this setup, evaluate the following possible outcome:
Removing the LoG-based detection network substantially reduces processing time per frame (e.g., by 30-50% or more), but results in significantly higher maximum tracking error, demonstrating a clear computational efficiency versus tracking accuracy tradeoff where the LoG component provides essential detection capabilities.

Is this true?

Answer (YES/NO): YES